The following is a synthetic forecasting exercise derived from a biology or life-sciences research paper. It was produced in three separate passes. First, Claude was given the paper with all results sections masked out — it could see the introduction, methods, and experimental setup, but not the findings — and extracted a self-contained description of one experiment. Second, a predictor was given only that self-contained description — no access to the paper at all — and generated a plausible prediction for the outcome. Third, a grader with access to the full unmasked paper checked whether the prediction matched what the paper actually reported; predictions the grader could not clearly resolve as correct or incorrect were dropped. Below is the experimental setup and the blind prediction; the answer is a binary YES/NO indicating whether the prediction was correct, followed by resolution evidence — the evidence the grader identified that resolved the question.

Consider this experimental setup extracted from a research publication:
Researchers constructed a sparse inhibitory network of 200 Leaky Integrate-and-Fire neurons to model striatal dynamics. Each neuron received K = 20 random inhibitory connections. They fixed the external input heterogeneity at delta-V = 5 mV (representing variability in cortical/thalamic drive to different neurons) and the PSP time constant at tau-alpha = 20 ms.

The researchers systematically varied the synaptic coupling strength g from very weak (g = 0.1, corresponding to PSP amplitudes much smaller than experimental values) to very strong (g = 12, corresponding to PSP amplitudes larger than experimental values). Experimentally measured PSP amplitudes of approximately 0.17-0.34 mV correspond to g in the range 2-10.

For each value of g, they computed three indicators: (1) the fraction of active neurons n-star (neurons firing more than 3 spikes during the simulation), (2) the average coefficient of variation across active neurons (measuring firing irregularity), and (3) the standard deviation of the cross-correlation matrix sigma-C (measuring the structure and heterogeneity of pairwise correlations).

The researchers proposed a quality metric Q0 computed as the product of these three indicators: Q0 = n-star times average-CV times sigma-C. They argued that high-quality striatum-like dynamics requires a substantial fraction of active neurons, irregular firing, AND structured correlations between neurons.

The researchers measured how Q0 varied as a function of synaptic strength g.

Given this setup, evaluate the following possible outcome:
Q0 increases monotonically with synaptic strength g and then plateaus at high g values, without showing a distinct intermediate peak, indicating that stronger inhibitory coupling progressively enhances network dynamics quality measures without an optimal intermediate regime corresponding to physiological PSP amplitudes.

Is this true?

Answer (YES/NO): NO